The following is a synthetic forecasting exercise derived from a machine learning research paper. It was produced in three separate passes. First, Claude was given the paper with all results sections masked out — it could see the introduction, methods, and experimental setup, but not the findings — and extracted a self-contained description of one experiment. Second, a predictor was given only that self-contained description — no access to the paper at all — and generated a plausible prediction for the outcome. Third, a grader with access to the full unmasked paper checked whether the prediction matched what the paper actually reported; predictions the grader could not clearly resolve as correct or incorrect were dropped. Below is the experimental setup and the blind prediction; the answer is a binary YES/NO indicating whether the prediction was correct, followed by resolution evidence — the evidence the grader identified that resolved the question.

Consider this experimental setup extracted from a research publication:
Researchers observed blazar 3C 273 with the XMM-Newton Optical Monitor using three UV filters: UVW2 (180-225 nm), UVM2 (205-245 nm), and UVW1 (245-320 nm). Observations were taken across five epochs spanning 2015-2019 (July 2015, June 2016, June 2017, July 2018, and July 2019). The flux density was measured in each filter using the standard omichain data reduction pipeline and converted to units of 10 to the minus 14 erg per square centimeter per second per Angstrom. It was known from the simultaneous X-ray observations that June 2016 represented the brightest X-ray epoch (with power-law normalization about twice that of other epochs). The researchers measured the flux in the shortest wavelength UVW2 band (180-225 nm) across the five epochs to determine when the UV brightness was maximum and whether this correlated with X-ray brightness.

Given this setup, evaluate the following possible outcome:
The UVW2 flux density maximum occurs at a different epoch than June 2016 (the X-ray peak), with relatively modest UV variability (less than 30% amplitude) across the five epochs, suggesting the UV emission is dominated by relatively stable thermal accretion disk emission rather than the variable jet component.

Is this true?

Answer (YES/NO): NO